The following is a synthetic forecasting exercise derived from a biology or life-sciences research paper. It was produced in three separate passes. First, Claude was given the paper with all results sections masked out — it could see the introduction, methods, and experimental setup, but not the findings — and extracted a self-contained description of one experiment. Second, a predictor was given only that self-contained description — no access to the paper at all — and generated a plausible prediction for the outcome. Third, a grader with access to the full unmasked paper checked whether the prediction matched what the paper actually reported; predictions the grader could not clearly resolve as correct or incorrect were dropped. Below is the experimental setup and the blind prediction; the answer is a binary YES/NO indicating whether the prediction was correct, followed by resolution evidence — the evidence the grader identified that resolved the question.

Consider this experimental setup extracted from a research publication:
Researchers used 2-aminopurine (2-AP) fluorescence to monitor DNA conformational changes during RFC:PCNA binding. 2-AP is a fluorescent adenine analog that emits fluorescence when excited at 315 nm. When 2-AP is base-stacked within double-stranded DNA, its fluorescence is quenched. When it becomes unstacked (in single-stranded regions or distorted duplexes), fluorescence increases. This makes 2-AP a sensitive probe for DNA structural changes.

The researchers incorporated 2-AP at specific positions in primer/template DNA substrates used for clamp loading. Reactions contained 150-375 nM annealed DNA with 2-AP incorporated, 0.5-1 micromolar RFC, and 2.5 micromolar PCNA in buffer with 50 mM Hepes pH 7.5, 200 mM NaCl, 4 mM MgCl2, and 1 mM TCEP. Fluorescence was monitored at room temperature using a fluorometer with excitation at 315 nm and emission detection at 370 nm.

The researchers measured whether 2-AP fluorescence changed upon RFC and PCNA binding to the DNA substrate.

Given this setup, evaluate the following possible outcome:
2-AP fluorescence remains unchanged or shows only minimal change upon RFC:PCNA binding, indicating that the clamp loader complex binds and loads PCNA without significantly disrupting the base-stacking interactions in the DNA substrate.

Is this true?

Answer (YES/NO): NO